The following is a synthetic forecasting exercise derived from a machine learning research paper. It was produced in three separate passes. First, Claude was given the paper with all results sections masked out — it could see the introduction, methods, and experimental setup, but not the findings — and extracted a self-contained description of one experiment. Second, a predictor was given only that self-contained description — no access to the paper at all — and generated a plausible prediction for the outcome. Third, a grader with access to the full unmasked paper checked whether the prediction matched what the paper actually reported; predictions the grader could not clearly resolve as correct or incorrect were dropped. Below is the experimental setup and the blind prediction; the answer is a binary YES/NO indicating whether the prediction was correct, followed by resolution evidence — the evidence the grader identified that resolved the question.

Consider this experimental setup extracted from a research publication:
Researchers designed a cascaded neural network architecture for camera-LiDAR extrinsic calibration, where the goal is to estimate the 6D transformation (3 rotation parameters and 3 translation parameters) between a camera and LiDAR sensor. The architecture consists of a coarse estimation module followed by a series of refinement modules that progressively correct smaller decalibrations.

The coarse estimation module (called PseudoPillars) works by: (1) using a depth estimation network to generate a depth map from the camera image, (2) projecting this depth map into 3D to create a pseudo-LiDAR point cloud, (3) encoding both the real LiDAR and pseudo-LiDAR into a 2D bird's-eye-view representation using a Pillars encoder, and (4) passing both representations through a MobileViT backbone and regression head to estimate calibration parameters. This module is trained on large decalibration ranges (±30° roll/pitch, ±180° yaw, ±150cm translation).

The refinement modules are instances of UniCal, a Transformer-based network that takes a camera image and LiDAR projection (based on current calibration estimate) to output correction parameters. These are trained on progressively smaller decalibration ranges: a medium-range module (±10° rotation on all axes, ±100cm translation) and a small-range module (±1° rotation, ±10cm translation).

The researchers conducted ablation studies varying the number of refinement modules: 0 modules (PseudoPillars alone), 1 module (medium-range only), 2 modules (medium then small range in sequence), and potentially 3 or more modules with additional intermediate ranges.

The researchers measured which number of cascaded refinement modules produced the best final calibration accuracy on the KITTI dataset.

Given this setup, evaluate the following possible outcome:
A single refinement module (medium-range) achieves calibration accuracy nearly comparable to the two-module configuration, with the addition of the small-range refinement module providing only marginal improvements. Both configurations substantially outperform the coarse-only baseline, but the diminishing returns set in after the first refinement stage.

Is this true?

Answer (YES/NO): NO